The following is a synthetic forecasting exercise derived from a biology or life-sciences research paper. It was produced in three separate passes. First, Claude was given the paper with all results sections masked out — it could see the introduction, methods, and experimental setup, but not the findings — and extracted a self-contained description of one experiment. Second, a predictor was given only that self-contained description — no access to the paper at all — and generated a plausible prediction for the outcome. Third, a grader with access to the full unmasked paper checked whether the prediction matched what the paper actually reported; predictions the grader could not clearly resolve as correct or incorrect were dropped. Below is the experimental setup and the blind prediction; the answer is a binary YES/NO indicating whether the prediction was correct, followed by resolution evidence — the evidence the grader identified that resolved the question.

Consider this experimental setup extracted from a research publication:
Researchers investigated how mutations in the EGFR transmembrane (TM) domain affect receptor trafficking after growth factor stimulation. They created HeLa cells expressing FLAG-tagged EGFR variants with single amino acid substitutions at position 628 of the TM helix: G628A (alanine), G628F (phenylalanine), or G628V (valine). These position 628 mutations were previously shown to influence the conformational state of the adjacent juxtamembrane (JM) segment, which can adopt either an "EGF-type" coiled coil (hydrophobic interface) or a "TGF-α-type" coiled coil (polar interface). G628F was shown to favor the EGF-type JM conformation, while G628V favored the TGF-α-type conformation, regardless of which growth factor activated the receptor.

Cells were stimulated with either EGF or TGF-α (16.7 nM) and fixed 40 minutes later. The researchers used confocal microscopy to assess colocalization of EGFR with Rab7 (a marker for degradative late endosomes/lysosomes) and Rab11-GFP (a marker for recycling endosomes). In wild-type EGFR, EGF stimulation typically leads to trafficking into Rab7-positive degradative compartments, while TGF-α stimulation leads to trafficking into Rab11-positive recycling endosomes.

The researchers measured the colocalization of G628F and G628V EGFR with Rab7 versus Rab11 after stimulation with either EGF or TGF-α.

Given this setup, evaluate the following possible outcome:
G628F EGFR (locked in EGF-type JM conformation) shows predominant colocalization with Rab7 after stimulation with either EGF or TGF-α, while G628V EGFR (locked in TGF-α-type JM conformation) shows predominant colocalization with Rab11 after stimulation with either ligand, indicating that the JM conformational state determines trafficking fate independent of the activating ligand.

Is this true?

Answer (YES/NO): YES